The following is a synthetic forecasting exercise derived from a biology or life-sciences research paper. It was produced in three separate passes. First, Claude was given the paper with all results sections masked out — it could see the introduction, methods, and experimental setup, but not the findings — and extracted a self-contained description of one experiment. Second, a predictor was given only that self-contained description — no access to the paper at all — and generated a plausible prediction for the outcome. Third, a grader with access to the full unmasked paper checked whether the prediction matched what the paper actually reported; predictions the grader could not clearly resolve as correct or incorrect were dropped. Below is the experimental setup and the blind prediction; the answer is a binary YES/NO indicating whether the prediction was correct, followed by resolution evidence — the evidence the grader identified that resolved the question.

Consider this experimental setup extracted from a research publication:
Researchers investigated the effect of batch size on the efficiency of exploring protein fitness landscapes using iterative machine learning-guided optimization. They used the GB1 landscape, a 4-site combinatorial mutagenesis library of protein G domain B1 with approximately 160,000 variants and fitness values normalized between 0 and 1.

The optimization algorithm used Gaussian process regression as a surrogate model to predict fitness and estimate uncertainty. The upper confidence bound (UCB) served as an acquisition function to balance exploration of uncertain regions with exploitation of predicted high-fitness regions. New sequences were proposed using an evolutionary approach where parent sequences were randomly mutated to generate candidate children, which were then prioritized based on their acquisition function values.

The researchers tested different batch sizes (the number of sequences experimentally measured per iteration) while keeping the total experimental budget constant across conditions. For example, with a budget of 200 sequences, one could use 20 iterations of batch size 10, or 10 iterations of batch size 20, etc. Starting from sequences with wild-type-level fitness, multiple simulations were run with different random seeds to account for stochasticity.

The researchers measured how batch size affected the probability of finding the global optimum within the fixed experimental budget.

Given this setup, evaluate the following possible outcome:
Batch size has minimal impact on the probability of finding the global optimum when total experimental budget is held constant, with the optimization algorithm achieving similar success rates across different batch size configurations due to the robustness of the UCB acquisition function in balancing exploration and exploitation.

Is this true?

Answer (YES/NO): NO